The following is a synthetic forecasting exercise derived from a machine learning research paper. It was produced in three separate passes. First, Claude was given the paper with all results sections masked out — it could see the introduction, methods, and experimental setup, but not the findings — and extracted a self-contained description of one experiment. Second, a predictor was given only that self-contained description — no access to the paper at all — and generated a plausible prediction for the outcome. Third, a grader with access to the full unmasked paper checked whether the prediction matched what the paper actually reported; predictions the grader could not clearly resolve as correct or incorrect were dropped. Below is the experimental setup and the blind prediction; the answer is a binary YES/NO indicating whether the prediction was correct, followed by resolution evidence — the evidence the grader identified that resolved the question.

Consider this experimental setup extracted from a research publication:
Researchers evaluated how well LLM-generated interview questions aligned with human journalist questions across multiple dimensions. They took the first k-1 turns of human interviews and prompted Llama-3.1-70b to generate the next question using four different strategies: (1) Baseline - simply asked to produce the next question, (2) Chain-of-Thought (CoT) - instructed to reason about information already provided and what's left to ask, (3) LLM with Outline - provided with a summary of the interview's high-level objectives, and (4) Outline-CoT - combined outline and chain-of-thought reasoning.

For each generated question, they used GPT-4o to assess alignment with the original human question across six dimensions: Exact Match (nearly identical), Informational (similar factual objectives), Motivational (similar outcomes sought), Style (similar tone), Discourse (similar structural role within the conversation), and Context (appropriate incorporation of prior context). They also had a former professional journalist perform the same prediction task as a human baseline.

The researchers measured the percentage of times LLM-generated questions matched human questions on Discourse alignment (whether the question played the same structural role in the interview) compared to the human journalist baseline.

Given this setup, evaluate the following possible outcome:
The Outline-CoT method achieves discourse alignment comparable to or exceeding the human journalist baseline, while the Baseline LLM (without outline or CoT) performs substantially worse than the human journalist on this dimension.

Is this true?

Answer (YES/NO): NO